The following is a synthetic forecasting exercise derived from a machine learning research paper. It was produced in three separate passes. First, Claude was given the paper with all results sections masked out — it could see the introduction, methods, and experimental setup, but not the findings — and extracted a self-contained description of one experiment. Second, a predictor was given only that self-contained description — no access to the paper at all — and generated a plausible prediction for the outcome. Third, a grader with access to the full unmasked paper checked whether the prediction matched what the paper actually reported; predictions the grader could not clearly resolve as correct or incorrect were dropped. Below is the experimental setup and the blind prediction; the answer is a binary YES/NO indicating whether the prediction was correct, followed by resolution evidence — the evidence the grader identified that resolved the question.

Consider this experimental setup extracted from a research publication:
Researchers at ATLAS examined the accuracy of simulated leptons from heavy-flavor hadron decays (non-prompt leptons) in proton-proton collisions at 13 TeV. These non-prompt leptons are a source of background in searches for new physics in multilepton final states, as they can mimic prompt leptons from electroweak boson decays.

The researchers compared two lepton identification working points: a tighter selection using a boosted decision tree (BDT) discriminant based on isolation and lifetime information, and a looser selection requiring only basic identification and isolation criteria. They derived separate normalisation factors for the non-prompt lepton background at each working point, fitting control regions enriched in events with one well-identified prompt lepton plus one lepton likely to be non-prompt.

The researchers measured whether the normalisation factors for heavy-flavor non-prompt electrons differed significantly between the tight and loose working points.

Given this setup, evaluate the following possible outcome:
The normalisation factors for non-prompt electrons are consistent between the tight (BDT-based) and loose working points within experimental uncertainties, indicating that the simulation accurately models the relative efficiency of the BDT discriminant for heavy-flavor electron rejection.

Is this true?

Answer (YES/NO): YES